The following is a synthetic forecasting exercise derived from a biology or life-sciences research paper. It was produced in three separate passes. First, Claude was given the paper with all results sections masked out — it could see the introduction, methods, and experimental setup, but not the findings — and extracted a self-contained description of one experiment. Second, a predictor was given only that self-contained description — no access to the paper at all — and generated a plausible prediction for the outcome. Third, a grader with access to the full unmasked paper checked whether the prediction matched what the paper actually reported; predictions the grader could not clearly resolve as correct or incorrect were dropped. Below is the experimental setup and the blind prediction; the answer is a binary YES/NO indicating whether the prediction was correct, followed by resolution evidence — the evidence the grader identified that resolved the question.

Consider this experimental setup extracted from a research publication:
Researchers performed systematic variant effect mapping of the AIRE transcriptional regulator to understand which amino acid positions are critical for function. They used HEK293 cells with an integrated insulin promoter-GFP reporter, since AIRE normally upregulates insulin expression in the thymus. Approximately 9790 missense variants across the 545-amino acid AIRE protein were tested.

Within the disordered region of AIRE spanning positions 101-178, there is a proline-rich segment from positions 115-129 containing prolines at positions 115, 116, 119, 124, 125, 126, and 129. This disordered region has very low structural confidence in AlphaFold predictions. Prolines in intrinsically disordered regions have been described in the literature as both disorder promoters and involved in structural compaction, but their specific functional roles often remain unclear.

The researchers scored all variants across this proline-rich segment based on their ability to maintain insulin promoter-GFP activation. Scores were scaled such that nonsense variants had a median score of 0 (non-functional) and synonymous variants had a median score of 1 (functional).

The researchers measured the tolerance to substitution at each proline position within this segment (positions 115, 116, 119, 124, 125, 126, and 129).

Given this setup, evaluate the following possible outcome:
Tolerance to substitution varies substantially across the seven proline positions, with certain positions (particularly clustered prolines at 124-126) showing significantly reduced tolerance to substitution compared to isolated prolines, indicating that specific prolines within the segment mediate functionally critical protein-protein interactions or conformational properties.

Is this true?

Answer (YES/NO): NO